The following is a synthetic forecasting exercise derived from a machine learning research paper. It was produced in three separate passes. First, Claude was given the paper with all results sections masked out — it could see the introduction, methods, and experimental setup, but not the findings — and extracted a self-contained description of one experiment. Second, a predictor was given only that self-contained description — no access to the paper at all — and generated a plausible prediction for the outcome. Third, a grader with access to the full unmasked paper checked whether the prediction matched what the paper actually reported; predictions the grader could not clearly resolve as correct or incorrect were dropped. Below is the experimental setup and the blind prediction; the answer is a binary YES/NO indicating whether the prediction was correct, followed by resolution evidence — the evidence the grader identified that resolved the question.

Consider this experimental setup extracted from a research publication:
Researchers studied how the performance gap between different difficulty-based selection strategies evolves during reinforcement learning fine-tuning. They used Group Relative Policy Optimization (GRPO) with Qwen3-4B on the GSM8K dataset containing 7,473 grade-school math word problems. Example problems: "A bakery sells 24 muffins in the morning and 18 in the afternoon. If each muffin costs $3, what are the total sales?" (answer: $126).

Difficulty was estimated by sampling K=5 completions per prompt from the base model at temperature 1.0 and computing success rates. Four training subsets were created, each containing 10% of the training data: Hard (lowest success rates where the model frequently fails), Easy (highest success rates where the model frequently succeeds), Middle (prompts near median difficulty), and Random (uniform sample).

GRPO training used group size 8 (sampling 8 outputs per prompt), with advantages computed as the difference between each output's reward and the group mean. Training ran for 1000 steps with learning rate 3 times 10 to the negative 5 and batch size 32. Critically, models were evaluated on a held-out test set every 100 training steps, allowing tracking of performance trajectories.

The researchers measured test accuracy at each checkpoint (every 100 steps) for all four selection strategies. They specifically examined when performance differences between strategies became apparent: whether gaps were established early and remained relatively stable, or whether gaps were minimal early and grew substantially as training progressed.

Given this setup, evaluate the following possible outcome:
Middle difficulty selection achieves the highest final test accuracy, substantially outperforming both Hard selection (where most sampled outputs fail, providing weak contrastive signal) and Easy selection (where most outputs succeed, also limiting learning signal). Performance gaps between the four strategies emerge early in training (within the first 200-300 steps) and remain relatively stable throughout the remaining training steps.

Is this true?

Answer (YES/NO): NO